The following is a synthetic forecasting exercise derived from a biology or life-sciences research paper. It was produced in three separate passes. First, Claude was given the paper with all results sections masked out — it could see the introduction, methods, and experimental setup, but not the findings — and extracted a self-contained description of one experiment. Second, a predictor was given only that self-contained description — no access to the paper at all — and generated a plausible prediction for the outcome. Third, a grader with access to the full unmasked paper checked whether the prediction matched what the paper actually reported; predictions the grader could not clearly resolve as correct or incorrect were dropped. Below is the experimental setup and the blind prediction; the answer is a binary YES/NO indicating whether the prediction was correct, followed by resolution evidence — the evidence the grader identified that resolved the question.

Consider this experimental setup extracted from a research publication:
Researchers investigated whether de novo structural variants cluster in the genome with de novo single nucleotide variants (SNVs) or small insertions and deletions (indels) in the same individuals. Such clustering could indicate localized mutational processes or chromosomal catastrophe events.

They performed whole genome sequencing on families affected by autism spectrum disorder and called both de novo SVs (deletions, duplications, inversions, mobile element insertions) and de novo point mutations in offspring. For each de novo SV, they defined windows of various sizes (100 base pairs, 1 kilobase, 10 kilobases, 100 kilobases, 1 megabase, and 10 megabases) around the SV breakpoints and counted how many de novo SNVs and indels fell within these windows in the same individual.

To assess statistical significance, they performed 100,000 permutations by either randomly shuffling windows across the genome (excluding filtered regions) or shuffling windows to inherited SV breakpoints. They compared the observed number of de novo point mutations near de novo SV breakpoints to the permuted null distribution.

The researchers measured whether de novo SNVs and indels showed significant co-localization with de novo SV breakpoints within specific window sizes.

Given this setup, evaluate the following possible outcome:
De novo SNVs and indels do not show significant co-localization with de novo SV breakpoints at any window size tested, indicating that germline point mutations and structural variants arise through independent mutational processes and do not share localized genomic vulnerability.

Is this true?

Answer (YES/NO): NO